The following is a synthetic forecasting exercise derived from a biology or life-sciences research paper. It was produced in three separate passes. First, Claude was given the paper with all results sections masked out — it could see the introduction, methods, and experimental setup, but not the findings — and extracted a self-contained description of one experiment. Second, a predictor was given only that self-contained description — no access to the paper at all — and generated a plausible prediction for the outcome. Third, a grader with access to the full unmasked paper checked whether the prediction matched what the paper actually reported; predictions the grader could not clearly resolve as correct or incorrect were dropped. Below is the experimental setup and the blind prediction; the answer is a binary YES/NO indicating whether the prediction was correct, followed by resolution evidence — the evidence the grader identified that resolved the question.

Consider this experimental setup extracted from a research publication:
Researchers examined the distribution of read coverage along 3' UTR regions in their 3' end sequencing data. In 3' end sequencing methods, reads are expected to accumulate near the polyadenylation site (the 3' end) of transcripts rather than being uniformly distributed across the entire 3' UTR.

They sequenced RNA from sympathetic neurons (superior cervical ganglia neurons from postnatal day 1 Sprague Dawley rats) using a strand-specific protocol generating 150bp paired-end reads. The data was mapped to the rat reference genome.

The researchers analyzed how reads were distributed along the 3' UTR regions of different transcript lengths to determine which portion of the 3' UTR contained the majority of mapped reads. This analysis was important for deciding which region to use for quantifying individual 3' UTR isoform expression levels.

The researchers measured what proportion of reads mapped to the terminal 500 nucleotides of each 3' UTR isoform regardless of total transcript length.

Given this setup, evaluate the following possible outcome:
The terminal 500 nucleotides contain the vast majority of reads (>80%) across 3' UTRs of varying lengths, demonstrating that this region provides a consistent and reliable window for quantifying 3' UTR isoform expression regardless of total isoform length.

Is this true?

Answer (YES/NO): NO